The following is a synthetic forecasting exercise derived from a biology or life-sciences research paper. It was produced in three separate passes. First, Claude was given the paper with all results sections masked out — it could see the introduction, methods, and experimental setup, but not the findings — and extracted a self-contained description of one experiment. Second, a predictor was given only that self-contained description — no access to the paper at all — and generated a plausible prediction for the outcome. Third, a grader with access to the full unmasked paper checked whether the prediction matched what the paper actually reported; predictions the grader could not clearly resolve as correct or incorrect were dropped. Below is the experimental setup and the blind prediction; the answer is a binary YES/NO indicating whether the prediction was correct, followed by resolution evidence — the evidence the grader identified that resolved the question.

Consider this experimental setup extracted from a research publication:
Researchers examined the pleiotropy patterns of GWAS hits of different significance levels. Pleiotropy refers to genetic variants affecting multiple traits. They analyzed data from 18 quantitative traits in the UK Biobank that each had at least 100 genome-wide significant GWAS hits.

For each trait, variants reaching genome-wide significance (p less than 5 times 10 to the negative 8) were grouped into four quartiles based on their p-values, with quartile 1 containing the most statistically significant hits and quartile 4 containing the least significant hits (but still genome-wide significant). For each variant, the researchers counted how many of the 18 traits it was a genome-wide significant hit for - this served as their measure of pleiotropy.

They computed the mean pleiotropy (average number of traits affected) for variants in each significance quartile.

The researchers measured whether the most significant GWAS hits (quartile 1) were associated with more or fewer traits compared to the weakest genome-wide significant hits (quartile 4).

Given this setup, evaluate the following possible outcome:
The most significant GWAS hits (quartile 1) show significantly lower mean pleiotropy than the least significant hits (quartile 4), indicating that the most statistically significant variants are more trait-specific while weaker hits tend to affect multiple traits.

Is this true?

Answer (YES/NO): NO